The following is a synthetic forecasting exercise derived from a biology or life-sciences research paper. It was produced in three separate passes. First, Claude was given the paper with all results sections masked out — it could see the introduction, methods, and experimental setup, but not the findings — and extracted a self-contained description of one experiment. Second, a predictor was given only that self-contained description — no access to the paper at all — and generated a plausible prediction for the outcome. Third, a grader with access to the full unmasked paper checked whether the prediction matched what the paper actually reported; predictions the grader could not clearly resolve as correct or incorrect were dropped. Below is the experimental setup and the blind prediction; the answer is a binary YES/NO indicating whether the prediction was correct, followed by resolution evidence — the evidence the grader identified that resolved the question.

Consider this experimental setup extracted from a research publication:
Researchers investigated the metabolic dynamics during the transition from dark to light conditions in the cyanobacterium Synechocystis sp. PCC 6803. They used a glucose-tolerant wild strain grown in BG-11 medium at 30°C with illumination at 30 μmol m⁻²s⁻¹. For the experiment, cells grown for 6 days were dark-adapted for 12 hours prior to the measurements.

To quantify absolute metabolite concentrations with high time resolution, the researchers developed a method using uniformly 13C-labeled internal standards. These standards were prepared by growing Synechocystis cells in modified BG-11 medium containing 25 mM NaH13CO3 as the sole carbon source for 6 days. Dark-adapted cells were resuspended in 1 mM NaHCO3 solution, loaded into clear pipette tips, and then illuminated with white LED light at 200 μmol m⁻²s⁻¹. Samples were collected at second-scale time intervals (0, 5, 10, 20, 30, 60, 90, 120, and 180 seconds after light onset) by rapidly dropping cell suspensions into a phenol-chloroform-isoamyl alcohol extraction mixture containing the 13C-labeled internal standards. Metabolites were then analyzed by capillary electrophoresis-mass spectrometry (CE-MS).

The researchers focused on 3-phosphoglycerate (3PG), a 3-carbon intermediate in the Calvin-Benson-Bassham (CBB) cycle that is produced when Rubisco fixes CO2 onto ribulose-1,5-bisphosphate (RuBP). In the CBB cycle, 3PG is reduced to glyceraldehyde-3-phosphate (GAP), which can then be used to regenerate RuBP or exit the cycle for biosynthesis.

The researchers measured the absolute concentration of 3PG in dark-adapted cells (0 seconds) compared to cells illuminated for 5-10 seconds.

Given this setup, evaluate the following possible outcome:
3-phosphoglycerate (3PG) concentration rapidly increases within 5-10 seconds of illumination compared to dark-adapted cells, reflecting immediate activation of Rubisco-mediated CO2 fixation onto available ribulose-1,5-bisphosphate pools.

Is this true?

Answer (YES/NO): NO